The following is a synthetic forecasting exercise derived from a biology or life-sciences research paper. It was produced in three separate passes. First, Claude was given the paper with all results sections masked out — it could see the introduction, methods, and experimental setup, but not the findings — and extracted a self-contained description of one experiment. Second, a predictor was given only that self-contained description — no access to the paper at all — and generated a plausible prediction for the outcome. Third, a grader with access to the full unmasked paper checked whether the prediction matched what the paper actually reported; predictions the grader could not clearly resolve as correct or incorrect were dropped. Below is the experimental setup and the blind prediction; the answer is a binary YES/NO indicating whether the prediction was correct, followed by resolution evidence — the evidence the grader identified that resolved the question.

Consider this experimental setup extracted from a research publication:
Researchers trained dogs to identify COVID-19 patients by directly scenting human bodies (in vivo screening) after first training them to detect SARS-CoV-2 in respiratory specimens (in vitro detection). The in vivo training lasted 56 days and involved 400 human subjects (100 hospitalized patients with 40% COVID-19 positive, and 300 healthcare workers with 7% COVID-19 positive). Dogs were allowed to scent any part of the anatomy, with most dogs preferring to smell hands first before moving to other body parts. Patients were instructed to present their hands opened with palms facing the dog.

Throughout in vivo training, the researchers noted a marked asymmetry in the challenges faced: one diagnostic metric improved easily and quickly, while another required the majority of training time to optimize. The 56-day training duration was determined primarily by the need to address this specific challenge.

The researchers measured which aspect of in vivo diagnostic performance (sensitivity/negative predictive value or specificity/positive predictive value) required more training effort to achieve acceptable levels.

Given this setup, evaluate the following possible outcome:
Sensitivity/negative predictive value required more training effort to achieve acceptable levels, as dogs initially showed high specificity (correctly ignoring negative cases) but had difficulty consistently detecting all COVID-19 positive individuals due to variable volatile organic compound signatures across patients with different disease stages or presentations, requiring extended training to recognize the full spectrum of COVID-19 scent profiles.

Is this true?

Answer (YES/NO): NO